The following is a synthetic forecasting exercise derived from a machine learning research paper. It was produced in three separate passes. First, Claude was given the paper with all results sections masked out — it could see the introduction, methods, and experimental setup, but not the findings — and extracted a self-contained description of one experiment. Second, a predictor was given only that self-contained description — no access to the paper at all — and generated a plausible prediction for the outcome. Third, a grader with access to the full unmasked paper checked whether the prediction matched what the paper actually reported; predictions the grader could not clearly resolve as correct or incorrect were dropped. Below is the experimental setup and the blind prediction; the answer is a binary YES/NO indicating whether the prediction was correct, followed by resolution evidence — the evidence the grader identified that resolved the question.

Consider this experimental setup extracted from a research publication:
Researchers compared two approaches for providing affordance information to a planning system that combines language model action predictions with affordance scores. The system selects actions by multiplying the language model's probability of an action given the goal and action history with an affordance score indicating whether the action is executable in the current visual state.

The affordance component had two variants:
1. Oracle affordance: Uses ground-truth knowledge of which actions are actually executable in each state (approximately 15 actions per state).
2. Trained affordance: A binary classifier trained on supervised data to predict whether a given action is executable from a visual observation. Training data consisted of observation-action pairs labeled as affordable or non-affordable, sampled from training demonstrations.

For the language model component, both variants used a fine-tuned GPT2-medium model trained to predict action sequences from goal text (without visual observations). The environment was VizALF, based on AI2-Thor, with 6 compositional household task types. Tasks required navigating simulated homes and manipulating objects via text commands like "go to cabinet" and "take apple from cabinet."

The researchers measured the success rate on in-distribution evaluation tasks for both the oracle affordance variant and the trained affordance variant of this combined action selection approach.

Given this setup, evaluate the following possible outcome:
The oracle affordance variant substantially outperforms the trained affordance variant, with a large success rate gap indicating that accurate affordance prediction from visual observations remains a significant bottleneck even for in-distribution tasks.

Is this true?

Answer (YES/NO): YES